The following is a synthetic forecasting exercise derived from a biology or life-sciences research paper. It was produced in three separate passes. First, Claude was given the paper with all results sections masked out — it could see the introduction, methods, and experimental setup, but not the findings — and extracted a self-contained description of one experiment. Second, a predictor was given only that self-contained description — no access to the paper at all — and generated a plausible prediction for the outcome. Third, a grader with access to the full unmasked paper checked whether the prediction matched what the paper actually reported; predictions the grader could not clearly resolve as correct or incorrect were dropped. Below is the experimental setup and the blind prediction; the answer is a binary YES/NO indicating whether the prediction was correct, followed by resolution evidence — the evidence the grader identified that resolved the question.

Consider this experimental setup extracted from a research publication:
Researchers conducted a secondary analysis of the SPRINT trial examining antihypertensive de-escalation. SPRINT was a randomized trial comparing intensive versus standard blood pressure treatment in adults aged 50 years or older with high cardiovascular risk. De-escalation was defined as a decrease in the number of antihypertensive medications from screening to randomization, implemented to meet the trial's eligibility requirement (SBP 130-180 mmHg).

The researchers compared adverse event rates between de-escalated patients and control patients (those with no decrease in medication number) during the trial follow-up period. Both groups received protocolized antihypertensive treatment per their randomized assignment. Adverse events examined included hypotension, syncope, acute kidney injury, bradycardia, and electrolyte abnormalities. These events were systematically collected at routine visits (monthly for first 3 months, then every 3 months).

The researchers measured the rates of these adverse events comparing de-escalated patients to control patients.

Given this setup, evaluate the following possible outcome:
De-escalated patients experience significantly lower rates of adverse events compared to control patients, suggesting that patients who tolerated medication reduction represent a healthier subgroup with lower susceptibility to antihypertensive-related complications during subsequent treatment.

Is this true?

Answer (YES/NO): NO